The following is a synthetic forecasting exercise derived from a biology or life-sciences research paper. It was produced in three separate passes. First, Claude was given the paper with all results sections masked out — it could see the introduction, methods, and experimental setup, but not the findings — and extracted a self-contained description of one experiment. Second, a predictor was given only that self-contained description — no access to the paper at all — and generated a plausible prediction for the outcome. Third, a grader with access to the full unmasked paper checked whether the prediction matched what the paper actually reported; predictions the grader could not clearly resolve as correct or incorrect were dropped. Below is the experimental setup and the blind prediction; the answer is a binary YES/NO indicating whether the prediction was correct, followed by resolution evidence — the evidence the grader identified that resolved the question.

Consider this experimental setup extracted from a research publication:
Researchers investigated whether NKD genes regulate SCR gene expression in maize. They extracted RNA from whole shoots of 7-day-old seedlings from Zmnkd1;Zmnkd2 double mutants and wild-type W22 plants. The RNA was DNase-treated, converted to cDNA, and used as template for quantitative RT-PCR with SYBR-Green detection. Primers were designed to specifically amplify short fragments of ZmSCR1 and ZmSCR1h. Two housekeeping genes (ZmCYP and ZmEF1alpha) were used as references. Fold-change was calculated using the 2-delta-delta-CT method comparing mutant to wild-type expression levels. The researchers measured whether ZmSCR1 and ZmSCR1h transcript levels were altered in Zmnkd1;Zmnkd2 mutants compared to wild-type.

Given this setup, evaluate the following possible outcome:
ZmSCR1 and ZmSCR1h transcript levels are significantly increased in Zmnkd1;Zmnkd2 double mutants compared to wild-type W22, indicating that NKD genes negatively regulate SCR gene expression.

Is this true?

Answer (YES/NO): YES